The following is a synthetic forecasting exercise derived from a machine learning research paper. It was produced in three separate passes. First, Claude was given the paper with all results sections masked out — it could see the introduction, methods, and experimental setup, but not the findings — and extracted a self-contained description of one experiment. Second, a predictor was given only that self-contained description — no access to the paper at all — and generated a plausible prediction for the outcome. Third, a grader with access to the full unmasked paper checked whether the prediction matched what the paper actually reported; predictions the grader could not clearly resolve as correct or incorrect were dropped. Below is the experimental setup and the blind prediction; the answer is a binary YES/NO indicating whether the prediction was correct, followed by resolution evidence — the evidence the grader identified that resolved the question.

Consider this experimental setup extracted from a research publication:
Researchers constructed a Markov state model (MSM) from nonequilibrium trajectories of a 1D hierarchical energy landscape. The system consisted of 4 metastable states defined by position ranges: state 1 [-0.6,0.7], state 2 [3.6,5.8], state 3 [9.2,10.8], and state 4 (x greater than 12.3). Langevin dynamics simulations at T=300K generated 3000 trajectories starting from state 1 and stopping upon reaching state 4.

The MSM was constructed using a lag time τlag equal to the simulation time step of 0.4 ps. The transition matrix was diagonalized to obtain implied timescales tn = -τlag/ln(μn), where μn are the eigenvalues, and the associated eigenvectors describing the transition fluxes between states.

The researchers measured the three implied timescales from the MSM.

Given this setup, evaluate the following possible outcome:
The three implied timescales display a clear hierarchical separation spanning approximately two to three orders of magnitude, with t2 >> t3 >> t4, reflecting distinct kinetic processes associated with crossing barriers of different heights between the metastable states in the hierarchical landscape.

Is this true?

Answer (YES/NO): NO